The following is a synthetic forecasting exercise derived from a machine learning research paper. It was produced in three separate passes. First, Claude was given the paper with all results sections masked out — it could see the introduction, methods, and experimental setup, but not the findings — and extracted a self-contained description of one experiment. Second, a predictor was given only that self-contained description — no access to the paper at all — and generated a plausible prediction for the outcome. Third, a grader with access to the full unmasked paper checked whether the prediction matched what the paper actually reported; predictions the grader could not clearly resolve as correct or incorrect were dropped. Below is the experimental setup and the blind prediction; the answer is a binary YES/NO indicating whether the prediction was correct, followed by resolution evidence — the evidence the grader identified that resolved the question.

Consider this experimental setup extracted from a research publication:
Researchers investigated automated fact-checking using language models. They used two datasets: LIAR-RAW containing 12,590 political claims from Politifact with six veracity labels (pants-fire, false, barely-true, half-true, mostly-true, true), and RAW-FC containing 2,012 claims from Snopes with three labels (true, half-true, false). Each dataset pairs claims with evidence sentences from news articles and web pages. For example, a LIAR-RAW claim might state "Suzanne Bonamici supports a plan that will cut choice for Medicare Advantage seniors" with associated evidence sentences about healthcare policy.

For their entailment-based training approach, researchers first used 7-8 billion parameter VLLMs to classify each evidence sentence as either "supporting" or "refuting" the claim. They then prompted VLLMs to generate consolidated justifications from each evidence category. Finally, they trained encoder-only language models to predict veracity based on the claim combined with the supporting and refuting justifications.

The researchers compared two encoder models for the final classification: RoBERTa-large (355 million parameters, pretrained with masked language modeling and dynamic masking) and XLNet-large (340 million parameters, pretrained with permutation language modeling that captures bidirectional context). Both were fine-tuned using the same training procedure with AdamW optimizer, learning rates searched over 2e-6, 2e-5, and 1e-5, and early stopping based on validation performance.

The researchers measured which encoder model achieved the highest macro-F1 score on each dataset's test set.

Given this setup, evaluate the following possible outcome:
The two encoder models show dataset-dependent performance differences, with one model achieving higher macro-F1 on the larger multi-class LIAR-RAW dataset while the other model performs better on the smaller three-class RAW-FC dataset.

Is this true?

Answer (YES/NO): YES